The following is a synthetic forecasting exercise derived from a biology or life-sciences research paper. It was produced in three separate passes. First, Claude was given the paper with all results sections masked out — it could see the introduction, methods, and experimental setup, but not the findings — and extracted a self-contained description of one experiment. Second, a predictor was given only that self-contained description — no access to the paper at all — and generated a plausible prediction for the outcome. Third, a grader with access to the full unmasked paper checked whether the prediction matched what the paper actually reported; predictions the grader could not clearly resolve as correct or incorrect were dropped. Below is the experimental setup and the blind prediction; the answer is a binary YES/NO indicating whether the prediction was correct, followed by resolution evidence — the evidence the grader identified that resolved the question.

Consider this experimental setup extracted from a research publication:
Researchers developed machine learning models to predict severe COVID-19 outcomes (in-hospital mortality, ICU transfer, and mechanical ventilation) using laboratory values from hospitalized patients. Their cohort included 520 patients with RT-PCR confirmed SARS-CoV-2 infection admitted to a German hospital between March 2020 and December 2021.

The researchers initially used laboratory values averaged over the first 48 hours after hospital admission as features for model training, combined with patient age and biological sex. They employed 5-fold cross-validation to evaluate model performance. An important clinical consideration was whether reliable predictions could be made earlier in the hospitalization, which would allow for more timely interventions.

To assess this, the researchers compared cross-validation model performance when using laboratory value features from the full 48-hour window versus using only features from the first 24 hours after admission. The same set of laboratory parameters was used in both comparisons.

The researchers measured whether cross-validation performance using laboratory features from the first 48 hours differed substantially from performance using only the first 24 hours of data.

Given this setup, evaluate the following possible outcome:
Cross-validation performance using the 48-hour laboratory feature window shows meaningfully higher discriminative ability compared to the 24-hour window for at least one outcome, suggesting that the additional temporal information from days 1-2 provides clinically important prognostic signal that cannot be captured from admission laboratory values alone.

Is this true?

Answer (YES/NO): NO